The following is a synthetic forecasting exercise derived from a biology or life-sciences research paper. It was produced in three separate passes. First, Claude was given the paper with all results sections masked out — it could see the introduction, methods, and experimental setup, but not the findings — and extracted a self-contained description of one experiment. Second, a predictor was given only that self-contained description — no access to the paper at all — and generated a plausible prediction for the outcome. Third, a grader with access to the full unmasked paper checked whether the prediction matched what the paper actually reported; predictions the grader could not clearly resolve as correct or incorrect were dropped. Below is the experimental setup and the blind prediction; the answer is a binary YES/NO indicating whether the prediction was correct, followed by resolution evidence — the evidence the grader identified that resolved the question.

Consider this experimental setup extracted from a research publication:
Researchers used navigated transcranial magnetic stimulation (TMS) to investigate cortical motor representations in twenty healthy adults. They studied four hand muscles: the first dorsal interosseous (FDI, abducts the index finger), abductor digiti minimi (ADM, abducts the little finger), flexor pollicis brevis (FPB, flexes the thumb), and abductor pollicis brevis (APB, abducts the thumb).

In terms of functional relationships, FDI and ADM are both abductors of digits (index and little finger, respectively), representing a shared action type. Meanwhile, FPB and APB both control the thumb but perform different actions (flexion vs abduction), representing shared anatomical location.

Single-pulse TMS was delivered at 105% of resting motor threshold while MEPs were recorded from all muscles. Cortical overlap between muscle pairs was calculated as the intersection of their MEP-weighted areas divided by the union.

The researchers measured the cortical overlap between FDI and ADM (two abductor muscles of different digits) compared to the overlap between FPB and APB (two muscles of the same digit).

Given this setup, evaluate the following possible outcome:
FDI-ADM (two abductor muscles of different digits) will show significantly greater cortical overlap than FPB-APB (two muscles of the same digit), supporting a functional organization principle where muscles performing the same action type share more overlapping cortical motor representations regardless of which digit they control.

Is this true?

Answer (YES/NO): NO